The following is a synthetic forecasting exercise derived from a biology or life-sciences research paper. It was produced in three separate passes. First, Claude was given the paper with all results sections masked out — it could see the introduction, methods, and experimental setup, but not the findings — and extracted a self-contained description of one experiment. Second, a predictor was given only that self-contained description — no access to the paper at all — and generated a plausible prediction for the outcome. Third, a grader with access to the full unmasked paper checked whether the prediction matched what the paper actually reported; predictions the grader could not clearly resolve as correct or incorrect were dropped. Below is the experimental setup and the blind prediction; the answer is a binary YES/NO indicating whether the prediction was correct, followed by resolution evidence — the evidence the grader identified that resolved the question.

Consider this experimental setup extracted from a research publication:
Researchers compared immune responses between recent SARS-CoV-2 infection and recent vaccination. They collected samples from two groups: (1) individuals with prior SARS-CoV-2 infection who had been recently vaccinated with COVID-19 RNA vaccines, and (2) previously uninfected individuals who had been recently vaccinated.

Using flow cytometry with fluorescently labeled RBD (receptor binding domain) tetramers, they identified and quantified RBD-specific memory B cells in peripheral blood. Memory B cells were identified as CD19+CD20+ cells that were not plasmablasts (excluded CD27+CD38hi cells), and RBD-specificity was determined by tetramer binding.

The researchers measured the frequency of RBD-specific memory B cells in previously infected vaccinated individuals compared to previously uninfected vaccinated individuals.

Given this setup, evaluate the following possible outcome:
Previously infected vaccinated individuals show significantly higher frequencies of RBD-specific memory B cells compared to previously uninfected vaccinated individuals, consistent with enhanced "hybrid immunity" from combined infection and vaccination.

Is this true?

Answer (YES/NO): YES